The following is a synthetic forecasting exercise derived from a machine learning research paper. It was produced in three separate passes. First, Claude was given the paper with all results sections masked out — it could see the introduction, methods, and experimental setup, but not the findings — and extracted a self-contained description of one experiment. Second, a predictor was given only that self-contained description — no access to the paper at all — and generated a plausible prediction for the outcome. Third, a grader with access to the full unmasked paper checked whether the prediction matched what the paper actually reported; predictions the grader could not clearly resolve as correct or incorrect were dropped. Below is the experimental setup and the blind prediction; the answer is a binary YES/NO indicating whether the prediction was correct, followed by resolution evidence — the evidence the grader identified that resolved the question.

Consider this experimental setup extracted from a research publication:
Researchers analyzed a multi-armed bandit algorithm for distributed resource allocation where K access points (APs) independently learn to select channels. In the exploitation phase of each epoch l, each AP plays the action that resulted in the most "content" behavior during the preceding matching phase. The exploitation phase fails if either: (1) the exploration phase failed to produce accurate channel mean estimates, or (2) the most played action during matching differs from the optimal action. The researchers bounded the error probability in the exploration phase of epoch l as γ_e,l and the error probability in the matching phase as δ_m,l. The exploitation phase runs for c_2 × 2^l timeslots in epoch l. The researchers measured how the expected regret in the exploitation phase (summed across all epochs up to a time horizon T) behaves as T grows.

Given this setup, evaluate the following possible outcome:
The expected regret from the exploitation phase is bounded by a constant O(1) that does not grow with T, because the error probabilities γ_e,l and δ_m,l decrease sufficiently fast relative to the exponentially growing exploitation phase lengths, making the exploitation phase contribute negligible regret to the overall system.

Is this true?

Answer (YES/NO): YES